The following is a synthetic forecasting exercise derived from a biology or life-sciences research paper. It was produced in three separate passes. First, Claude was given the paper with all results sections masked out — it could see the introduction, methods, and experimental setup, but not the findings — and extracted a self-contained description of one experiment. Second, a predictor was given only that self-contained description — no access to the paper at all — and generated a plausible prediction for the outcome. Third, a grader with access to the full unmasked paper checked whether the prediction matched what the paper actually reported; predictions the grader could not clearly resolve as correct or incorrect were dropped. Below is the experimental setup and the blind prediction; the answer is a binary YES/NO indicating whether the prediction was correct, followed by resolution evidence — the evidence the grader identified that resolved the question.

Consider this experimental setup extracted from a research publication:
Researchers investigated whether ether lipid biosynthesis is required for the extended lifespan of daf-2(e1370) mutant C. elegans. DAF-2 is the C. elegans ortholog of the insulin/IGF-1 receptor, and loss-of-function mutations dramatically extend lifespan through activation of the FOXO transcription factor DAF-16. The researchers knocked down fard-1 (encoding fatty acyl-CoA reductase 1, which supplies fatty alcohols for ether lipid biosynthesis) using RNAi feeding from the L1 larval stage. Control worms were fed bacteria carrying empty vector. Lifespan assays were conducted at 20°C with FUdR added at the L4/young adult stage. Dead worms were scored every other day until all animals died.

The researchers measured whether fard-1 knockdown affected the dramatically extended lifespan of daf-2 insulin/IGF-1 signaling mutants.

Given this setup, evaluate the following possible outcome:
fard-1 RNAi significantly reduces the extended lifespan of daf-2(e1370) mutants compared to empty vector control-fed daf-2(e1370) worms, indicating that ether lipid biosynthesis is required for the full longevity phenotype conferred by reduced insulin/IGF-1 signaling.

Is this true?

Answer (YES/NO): NO